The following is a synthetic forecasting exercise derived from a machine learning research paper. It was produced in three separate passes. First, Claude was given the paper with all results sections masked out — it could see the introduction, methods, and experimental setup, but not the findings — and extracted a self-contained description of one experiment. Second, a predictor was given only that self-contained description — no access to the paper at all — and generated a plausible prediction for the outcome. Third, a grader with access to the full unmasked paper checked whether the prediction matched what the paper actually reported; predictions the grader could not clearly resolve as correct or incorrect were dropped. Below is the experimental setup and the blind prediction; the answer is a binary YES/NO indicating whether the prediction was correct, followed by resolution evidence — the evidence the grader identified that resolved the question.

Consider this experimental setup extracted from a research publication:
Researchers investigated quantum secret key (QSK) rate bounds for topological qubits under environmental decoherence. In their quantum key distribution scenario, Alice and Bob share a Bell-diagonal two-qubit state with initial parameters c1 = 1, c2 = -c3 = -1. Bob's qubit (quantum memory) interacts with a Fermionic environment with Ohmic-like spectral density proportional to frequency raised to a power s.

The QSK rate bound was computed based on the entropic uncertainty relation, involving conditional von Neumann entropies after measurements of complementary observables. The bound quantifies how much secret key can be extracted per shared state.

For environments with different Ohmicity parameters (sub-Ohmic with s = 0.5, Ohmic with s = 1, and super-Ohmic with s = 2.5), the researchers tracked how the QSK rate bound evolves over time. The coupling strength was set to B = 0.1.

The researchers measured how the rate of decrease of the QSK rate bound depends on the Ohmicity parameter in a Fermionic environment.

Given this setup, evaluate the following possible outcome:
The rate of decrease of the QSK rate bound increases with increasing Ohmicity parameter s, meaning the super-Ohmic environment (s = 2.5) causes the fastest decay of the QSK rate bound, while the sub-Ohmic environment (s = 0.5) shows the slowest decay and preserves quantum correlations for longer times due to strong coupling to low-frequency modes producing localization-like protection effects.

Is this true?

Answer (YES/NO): NO